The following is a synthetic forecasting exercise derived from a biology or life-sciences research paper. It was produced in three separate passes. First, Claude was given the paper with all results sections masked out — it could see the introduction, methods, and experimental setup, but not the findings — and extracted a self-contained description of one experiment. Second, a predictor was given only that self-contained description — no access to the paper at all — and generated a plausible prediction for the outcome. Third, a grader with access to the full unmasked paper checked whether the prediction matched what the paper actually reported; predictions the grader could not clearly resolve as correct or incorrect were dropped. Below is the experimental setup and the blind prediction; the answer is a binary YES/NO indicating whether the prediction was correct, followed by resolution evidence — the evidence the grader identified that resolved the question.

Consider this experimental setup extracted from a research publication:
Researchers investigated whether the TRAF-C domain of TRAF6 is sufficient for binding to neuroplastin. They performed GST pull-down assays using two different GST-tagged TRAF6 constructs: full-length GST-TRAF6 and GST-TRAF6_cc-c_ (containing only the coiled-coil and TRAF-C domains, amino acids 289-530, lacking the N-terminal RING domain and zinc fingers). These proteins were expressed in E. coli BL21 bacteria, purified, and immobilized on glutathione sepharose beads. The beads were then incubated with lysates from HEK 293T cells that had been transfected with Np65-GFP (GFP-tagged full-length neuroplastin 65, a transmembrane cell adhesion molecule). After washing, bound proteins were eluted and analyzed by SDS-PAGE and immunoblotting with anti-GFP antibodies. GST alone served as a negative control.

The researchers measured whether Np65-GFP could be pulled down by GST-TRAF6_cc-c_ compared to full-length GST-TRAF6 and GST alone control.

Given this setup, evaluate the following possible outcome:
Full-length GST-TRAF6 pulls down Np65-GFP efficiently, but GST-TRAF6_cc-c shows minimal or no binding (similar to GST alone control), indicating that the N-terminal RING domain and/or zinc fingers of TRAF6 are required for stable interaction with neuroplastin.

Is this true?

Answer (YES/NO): NO